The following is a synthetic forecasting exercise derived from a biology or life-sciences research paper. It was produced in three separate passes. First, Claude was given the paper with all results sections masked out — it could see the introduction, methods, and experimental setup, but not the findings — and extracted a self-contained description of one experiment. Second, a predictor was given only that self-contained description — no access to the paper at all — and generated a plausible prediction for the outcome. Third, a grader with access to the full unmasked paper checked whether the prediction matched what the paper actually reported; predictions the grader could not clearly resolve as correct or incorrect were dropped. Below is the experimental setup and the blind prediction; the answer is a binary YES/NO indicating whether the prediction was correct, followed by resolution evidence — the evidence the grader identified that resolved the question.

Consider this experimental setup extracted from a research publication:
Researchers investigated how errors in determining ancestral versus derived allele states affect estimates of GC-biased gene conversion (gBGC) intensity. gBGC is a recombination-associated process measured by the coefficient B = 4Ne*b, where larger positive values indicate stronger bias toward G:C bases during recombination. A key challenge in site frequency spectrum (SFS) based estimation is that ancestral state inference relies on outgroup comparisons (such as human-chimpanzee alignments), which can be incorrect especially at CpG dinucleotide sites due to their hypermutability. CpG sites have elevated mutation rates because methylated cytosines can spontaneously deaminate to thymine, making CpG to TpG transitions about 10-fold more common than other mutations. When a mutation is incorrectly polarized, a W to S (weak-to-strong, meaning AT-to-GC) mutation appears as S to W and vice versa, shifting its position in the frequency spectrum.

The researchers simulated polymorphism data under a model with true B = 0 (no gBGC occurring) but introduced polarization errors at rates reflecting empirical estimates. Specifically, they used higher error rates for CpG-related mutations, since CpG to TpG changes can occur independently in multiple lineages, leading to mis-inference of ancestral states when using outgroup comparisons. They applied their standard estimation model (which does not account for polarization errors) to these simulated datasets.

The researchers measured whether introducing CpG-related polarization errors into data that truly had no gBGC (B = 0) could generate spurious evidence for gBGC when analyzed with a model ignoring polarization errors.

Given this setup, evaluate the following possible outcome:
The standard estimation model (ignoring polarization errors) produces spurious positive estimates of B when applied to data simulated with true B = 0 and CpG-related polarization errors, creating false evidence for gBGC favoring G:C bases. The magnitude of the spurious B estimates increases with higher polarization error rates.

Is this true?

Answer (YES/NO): YES